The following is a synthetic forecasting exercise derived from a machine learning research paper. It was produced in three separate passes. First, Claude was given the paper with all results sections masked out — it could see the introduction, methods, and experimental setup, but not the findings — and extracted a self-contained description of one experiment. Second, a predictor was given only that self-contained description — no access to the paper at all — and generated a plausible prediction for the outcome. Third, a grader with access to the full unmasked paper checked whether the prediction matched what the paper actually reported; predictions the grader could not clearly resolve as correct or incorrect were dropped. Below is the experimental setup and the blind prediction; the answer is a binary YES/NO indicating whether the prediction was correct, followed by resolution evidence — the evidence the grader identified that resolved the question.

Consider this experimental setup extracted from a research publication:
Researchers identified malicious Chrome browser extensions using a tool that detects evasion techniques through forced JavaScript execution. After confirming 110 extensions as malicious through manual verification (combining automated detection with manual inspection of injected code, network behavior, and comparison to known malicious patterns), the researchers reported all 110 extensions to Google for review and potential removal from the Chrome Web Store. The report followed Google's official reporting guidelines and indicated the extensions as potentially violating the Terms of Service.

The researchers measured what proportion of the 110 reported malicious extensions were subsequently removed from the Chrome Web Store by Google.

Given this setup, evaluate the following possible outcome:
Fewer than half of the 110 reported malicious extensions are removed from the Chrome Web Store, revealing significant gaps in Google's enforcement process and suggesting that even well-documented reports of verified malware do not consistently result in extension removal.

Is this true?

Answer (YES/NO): NO